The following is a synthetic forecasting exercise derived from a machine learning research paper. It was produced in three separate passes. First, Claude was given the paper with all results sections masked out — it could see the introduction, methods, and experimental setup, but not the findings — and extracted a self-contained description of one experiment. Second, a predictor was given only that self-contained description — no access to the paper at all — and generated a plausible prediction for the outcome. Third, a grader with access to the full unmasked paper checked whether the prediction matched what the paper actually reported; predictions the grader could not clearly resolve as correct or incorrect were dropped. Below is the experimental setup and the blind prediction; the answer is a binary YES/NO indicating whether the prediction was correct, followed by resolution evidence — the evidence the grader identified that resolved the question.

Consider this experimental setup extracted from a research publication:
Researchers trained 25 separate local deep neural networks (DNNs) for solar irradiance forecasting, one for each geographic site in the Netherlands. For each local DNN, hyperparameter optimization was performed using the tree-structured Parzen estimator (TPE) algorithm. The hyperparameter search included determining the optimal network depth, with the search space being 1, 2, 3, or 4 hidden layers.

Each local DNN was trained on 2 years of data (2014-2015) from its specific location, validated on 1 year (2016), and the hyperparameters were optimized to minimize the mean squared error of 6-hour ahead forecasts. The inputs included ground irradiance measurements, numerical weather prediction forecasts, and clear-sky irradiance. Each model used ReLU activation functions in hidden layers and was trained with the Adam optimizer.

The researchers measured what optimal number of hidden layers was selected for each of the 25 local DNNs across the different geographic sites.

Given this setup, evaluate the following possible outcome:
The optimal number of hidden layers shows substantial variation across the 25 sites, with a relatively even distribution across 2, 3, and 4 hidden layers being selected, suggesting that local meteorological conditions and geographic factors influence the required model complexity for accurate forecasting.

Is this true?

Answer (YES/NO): NO